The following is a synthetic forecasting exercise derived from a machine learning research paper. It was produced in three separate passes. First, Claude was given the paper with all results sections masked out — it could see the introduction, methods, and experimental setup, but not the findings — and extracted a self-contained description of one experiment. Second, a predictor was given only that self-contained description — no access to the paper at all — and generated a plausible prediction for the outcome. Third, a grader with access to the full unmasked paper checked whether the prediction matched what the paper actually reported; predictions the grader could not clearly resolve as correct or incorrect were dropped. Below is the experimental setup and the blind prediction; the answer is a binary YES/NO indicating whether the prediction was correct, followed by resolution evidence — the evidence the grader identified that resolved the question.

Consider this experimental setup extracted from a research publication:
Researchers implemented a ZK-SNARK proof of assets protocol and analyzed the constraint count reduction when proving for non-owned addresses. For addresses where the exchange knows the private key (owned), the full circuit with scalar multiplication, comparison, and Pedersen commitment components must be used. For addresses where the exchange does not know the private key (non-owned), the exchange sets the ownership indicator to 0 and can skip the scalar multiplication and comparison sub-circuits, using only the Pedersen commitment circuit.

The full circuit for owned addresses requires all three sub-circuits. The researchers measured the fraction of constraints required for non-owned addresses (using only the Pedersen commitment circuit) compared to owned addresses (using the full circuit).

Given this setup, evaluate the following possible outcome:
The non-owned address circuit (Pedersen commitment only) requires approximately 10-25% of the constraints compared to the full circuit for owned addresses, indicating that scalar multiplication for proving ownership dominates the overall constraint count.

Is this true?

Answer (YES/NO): NO